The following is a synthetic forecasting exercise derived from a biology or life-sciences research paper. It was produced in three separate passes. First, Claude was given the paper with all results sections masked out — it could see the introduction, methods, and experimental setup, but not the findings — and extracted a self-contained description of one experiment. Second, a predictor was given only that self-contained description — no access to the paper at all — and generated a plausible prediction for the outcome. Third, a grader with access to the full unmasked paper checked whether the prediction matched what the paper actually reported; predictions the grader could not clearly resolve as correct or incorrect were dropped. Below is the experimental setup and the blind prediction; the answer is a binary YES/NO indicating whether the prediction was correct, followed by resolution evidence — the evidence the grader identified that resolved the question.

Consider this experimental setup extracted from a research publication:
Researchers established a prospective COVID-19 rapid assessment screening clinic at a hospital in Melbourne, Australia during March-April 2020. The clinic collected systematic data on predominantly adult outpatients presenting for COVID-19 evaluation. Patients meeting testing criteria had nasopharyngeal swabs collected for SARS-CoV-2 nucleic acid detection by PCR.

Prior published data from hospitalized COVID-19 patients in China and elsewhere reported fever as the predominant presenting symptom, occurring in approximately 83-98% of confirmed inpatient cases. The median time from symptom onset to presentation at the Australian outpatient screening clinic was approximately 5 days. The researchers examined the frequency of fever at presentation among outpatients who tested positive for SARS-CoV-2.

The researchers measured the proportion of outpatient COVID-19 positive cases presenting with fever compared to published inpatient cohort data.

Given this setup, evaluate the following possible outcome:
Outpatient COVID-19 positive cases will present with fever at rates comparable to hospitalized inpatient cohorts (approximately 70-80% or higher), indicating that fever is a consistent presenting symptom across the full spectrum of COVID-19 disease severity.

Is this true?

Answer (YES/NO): NO